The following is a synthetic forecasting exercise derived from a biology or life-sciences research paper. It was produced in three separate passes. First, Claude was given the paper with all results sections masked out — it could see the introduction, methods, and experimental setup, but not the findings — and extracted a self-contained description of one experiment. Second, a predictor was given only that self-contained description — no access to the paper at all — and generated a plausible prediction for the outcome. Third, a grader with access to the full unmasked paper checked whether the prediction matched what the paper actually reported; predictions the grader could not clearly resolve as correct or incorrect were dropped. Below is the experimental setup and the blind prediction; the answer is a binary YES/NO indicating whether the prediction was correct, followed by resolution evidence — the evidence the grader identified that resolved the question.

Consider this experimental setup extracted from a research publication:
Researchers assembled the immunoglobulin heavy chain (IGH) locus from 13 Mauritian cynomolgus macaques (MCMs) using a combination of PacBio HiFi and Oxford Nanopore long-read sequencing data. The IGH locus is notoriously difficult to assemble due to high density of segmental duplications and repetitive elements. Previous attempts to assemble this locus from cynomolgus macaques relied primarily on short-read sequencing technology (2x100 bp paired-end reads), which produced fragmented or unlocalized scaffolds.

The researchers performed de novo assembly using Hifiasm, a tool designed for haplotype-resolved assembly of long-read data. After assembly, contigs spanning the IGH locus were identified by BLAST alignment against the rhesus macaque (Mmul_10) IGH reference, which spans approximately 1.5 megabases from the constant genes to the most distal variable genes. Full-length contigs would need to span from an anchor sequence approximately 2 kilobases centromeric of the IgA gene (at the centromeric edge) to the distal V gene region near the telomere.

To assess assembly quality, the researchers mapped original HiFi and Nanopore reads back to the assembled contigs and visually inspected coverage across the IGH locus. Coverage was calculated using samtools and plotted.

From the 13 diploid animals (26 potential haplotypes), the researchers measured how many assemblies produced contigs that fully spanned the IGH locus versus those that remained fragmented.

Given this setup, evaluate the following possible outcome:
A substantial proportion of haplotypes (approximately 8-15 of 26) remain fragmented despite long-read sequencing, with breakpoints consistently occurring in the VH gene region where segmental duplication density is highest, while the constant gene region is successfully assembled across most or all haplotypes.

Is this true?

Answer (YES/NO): NO